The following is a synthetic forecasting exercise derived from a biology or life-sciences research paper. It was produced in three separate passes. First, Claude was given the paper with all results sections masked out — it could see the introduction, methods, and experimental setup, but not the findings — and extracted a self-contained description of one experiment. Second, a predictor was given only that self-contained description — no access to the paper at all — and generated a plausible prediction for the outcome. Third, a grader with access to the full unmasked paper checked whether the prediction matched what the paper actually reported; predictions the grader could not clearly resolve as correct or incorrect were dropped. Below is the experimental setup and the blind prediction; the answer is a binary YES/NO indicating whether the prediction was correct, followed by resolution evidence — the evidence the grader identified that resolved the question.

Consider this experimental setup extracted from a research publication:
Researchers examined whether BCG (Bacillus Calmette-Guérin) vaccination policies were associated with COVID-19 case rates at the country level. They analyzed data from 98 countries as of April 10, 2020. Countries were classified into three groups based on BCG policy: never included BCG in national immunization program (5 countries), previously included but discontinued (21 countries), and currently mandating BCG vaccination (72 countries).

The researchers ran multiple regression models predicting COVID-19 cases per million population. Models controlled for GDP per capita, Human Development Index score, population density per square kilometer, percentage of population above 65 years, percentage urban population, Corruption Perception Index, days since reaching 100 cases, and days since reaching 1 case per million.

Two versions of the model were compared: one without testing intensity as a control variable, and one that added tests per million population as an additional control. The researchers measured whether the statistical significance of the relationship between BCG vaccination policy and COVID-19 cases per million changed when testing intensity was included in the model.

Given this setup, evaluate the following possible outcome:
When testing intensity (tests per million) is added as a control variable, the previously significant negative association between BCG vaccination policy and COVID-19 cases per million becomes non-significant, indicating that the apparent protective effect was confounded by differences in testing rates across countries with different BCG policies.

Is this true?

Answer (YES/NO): YES